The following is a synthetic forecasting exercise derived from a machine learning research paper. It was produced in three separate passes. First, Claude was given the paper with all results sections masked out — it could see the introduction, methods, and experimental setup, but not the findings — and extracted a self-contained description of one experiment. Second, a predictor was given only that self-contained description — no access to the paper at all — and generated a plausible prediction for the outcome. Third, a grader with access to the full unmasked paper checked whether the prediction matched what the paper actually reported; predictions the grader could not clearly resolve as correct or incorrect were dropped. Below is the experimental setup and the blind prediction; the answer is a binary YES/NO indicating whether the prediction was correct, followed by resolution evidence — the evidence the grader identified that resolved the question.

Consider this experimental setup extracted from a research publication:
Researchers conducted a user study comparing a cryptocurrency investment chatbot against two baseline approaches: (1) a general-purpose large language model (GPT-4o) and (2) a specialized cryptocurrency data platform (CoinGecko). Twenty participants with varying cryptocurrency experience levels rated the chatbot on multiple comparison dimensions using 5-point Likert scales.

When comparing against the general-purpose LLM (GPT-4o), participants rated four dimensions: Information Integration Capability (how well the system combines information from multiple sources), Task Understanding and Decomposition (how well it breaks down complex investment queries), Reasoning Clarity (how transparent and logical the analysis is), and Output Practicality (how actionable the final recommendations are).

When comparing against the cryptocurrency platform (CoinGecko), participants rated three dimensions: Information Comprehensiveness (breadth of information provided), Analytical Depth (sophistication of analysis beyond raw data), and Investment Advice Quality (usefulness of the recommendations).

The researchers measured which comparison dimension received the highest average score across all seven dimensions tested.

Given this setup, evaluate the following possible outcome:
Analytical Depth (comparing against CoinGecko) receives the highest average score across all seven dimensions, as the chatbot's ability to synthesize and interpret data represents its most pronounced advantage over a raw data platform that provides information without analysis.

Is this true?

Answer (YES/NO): NO